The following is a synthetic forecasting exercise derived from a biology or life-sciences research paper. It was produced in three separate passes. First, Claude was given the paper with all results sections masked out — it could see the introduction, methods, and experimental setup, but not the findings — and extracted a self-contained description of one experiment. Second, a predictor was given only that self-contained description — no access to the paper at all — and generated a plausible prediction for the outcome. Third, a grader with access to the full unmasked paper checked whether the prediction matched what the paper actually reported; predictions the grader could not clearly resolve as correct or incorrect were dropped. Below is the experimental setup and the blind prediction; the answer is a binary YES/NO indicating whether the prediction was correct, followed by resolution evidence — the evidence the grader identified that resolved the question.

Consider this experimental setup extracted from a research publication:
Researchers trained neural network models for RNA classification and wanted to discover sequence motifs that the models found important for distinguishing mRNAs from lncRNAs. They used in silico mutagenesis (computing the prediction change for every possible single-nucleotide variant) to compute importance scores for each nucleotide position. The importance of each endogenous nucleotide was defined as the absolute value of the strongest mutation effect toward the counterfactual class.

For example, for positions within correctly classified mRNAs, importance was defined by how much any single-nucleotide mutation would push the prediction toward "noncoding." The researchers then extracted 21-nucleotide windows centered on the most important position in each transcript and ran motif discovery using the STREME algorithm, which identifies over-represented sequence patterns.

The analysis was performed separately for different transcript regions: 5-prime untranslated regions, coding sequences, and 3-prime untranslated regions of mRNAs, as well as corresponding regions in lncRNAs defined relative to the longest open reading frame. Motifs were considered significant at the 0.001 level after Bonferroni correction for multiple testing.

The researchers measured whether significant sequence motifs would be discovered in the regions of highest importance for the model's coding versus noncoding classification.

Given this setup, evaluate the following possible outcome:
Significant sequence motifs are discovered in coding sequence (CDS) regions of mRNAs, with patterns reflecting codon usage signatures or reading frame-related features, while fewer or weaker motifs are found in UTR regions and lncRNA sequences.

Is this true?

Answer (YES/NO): NO